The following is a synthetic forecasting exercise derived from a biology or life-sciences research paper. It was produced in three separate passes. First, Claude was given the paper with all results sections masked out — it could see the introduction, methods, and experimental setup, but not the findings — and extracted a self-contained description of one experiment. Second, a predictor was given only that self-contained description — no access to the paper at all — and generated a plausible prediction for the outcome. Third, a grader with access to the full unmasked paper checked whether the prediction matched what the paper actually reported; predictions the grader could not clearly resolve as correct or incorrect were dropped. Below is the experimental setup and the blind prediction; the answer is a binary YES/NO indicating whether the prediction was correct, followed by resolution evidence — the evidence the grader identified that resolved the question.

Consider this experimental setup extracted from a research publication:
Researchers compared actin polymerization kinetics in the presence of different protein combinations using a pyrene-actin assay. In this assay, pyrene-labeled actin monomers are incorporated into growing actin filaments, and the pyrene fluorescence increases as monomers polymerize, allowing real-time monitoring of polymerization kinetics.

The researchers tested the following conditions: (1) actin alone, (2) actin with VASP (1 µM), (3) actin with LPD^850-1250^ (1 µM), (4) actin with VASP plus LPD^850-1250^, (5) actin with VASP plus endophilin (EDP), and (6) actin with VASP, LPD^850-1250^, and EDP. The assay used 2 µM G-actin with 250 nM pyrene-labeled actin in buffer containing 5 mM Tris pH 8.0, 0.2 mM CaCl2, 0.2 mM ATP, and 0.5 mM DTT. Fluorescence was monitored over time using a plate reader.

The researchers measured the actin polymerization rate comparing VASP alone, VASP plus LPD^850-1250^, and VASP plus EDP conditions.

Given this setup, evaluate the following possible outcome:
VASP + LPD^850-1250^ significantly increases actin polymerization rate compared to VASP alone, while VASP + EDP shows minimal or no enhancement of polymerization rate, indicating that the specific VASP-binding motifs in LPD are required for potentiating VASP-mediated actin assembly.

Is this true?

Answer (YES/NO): NO